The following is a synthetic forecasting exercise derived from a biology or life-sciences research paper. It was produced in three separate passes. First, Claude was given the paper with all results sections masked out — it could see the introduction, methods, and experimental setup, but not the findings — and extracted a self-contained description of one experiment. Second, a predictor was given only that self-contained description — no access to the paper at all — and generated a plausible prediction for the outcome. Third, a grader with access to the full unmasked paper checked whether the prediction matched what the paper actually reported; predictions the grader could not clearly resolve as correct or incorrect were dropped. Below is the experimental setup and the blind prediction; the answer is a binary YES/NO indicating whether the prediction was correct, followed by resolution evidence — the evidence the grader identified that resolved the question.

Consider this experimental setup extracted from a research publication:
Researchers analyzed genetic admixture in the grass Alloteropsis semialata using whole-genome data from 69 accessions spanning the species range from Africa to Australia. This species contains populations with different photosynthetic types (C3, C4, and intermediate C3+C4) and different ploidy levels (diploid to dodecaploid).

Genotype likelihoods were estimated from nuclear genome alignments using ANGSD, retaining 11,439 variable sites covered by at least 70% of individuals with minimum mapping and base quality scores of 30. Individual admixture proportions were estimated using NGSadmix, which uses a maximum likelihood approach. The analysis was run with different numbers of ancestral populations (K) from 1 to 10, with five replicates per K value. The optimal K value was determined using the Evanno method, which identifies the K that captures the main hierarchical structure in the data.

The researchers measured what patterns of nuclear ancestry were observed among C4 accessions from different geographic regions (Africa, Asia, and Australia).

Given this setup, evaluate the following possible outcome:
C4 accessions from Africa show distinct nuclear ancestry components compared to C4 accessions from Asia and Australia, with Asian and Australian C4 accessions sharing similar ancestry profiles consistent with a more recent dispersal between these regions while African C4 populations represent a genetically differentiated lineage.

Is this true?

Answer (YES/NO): NO